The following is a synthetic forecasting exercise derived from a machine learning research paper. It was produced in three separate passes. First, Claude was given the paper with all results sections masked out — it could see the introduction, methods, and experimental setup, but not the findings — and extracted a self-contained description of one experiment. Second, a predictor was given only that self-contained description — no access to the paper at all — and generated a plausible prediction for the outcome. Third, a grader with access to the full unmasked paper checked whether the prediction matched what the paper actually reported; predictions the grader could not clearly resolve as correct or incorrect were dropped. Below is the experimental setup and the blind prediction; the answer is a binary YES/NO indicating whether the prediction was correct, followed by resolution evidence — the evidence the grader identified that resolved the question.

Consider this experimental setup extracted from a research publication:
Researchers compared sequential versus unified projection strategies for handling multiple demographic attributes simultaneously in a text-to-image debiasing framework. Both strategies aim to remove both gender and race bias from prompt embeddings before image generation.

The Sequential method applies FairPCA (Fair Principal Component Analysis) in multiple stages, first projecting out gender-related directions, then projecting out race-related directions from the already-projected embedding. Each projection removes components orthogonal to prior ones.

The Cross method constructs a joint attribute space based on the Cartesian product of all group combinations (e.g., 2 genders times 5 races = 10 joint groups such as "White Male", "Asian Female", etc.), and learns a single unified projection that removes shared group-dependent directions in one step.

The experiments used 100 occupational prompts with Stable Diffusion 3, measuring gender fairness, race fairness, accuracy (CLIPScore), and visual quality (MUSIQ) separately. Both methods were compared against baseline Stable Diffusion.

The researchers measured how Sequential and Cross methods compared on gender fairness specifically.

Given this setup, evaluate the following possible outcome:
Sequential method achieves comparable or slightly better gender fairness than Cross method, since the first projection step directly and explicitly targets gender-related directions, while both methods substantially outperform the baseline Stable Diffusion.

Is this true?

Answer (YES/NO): NO